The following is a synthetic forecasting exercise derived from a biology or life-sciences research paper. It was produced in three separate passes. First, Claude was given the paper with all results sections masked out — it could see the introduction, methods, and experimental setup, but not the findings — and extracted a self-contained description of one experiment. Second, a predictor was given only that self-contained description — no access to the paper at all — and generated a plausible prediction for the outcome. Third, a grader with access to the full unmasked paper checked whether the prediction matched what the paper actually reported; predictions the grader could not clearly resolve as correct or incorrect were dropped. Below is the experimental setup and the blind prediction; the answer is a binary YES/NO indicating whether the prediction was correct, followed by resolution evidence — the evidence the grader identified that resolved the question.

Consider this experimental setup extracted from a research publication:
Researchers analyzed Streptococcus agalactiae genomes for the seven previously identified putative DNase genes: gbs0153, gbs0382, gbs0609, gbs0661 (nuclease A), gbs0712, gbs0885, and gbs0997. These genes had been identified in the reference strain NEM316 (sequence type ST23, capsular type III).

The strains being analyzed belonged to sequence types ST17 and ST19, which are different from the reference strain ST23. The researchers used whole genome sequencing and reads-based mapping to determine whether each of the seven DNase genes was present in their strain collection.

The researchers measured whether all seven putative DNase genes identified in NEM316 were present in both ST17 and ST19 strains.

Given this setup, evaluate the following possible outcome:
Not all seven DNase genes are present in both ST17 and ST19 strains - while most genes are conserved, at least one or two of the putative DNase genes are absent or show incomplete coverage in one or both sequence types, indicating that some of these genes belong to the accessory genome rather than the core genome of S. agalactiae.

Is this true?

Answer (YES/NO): NO